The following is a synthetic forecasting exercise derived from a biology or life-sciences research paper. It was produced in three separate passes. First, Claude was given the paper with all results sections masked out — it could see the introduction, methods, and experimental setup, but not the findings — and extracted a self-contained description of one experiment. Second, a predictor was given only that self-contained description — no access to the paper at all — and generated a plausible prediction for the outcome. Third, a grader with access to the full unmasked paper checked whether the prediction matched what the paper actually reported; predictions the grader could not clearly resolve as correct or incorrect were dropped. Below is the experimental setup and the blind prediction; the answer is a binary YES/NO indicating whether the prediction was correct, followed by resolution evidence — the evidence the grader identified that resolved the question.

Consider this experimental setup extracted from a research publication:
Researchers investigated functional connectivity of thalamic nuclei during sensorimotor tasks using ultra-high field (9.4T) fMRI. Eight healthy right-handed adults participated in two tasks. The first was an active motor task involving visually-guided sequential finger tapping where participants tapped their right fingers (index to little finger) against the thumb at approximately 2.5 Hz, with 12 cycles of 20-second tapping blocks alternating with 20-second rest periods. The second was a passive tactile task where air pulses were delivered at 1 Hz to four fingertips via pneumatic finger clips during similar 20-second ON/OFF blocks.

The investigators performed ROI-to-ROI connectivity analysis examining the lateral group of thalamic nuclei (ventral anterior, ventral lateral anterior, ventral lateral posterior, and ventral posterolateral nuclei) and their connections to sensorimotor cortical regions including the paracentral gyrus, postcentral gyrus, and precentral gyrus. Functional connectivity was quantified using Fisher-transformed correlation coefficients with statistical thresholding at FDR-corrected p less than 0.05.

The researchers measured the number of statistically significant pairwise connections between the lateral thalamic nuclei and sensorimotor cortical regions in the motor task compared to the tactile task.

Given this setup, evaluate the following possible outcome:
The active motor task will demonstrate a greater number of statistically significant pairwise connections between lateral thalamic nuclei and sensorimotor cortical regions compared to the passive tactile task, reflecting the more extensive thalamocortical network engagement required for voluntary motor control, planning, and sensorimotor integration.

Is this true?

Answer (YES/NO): YES